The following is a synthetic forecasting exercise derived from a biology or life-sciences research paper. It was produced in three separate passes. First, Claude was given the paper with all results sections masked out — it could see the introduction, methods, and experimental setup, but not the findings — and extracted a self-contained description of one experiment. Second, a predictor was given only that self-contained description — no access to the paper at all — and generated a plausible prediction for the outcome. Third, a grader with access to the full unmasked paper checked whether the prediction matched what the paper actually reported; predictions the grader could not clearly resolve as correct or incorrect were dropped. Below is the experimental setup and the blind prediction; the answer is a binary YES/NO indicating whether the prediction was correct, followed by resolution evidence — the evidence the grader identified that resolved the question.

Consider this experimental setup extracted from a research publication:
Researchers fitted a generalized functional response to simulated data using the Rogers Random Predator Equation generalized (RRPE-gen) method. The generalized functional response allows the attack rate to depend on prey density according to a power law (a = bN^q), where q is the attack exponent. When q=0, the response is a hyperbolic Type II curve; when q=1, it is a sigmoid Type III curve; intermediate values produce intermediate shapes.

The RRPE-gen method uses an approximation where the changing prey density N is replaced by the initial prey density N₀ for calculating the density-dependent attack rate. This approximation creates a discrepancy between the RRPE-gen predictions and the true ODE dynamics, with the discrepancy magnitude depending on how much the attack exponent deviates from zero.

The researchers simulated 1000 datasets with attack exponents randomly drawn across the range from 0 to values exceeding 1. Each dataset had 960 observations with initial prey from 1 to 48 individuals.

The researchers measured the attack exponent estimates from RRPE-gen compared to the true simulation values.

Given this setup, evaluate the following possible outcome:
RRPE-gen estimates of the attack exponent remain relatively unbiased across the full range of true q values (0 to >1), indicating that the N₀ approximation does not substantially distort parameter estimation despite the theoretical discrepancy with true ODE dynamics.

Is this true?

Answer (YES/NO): NO